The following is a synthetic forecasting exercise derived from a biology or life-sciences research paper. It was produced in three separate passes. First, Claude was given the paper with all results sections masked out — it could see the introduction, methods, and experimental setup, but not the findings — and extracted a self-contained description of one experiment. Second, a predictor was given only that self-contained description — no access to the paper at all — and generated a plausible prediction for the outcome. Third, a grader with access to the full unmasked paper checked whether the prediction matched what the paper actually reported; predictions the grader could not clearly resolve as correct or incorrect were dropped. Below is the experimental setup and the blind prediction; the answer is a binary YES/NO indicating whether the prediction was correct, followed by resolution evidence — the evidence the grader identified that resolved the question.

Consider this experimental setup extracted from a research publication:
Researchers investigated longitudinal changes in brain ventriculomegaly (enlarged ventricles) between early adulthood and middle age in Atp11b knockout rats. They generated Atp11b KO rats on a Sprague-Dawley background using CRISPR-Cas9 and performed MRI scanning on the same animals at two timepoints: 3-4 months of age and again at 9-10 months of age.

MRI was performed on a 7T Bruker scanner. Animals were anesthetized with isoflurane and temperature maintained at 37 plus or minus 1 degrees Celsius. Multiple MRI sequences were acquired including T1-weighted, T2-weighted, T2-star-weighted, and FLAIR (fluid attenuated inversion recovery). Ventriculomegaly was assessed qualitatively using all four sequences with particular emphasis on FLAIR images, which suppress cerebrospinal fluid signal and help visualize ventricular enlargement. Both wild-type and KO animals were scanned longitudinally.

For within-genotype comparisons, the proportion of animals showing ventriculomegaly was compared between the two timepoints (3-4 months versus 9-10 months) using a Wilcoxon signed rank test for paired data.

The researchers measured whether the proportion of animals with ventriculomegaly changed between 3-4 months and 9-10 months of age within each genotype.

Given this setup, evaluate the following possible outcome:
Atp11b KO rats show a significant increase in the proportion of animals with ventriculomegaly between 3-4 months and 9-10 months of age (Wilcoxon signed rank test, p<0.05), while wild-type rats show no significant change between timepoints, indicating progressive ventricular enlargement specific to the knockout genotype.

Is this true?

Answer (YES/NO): YES